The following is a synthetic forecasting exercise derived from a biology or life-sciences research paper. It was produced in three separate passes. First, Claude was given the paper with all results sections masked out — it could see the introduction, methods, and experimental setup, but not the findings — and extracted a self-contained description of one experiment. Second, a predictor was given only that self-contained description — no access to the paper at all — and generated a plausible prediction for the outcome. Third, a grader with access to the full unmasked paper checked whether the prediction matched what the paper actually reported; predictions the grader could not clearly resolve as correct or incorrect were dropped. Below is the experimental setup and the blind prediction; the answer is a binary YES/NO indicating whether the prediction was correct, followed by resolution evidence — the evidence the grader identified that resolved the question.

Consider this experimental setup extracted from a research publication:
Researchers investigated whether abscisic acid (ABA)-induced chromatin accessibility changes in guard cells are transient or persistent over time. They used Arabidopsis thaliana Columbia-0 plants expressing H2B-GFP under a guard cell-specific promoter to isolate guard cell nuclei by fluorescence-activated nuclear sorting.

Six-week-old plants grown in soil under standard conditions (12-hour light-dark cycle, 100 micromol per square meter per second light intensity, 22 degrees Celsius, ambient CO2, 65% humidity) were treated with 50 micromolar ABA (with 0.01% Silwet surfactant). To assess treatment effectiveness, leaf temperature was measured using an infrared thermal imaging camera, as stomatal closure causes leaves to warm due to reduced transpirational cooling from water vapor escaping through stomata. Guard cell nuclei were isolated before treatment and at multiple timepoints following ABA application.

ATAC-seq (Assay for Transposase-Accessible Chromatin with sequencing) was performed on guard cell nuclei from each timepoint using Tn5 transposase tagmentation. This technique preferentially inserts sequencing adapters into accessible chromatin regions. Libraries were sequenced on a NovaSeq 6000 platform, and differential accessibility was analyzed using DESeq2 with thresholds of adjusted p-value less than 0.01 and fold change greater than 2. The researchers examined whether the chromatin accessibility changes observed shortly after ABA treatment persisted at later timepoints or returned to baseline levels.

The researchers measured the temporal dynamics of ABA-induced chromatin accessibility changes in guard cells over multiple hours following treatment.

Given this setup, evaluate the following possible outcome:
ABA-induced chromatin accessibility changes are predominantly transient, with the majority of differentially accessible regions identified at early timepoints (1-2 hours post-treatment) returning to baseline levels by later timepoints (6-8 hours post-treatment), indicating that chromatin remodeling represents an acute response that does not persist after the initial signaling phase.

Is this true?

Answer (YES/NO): NO